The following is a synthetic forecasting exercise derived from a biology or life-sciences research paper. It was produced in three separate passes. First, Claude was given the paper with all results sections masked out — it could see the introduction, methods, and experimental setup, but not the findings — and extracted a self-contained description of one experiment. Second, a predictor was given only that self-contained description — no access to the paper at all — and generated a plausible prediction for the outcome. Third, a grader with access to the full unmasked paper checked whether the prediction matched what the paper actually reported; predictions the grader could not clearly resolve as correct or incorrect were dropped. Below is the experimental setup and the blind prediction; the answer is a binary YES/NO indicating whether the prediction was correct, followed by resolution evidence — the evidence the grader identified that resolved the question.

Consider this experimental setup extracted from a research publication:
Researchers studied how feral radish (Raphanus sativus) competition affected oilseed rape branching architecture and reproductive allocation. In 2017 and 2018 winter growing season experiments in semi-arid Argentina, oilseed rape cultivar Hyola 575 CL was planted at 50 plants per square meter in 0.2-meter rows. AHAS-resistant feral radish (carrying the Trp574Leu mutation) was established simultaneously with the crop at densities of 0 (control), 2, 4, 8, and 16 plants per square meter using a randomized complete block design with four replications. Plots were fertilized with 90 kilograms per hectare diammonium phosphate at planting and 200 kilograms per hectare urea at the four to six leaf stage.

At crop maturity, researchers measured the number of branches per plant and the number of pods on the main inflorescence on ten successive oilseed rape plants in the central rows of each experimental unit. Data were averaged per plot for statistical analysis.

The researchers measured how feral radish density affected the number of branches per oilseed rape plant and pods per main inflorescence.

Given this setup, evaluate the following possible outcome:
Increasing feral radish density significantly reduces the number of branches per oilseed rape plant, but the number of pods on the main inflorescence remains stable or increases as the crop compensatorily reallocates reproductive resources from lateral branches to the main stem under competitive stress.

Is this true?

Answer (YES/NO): NO